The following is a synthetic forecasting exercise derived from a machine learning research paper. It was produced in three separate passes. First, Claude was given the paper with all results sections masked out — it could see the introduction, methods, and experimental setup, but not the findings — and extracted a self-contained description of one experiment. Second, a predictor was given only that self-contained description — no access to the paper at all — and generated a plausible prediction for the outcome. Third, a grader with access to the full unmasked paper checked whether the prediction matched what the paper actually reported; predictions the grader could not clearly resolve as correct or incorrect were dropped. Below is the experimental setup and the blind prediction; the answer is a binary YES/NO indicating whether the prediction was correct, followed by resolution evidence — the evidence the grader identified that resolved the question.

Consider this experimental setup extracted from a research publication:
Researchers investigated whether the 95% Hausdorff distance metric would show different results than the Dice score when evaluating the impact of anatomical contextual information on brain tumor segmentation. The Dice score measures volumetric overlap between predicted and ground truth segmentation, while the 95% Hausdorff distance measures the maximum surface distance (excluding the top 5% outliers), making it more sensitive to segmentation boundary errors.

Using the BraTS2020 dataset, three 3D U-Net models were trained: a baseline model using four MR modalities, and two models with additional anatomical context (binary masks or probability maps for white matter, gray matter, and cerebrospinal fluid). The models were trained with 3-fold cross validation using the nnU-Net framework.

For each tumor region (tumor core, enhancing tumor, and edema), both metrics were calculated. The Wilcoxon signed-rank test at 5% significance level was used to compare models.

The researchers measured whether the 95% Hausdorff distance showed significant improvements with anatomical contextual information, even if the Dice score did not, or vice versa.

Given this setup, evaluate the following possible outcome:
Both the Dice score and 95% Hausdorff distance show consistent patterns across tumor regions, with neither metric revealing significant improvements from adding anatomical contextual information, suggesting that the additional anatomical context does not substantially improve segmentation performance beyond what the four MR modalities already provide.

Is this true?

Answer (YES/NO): YES